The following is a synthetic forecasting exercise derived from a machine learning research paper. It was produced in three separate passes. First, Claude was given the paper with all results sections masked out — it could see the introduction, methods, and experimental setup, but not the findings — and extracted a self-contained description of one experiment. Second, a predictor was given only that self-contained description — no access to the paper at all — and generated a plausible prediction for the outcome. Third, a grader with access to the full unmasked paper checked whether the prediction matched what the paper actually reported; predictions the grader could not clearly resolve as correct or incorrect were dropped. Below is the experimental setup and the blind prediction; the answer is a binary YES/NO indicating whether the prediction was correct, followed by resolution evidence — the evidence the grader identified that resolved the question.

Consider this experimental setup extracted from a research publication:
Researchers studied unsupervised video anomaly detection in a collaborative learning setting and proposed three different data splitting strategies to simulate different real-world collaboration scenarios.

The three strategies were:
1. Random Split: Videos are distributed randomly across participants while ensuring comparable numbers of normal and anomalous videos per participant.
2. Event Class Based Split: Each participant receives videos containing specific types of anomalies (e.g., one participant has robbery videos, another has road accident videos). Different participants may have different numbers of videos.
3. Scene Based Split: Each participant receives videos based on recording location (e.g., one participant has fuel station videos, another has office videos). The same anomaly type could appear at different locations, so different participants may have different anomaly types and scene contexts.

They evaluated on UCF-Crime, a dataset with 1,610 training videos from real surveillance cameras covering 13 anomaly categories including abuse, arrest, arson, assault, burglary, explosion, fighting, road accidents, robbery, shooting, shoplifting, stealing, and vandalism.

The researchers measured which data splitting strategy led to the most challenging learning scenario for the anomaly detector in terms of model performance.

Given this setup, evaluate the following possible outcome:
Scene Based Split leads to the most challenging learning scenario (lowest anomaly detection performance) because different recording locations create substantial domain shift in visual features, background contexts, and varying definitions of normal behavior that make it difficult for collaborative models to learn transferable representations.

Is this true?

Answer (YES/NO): YES